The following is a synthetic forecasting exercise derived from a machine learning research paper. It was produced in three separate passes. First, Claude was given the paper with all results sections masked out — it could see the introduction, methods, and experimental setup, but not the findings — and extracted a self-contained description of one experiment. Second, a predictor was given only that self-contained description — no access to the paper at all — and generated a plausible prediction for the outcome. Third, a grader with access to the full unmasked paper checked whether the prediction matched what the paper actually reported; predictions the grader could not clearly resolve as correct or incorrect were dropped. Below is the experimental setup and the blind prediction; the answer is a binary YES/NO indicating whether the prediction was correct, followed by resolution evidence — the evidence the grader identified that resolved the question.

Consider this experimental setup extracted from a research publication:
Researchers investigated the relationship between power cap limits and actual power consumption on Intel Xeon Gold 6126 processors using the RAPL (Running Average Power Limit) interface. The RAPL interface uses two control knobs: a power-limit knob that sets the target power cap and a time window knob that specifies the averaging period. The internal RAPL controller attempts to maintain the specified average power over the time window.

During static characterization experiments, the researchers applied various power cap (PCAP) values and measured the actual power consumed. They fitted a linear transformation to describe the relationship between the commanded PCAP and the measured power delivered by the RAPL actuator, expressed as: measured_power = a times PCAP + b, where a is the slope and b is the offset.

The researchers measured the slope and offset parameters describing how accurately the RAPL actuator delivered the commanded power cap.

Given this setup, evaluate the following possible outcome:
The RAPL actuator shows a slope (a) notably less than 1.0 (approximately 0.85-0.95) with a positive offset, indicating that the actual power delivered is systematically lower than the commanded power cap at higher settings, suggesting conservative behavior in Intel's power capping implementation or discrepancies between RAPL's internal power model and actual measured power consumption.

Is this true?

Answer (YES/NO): YES